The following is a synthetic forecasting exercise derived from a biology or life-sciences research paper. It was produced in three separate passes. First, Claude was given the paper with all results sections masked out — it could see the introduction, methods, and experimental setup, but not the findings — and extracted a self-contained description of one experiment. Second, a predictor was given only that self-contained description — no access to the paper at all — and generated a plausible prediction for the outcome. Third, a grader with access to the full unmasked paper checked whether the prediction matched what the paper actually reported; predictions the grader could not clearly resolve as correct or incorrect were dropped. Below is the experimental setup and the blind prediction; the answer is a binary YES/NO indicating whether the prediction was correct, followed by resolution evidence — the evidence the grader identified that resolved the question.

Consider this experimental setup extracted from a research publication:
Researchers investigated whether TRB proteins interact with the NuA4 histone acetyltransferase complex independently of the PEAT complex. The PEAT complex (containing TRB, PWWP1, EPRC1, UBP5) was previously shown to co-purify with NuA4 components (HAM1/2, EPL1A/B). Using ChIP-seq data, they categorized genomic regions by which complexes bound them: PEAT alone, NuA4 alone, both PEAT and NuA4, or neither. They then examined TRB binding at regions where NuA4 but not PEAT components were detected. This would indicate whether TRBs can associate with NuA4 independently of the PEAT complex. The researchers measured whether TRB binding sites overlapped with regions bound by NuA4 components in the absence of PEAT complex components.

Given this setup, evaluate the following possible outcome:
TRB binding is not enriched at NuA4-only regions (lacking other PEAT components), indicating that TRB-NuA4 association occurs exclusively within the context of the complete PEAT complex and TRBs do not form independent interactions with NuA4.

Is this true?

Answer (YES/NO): NO